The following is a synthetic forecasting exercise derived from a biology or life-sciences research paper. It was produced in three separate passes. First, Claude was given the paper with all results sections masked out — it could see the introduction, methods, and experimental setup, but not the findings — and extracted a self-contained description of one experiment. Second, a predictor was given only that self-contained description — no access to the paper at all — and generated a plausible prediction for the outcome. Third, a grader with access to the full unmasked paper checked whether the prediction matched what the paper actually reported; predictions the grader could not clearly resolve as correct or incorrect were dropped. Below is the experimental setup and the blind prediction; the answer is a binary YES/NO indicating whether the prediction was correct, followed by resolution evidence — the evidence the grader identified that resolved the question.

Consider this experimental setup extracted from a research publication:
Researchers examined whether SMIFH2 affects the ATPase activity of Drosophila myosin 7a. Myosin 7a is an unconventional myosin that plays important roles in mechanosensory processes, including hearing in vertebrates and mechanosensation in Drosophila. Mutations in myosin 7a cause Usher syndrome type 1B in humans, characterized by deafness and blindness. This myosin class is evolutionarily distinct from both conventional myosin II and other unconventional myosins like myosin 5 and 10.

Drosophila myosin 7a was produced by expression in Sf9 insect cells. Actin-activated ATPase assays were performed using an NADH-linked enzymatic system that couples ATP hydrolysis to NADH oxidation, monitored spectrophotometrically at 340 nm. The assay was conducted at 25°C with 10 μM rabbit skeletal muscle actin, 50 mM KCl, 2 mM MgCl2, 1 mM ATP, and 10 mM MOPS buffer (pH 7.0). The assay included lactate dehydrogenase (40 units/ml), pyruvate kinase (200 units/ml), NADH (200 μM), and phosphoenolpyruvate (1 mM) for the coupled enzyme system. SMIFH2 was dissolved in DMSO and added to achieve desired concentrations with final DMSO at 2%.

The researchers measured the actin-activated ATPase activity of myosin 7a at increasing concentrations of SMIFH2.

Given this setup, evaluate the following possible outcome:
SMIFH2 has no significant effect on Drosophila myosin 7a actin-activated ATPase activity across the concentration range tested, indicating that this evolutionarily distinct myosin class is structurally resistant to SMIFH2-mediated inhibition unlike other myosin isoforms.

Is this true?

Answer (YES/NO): NO